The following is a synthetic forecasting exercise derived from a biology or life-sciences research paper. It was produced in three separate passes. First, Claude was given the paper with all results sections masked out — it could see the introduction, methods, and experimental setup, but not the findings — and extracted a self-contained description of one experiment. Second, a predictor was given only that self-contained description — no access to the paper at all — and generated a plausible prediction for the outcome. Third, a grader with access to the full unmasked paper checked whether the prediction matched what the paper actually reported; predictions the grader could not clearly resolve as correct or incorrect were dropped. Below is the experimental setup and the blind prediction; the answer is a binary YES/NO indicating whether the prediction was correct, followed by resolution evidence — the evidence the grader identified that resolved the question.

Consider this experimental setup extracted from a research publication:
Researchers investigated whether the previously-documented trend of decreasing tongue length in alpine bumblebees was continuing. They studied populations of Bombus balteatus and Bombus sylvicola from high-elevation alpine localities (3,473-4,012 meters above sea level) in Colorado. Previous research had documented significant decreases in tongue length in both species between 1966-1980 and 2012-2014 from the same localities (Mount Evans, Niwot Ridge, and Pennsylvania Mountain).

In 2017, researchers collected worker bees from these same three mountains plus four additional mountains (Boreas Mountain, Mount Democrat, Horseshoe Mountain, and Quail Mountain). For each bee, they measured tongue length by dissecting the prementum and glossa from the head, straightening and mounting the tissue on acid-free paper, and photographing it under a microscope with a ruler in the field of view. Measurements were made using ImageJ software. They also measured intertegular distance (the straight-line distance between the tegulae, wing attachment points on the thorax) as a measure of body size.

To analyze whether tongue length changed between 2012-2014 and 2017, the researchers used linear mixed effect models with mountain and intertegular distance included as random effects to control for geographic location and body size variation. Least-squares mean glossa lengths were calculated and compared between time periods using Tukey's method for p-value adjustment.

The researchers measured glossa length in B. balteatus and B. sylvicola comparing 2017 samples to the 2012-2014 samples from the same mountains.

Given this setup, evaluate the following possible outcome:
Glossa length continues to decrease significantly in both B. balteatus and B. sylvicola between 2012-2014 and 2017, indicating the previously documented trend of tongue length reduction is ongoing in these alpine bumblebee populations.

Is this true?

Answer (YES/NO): YES